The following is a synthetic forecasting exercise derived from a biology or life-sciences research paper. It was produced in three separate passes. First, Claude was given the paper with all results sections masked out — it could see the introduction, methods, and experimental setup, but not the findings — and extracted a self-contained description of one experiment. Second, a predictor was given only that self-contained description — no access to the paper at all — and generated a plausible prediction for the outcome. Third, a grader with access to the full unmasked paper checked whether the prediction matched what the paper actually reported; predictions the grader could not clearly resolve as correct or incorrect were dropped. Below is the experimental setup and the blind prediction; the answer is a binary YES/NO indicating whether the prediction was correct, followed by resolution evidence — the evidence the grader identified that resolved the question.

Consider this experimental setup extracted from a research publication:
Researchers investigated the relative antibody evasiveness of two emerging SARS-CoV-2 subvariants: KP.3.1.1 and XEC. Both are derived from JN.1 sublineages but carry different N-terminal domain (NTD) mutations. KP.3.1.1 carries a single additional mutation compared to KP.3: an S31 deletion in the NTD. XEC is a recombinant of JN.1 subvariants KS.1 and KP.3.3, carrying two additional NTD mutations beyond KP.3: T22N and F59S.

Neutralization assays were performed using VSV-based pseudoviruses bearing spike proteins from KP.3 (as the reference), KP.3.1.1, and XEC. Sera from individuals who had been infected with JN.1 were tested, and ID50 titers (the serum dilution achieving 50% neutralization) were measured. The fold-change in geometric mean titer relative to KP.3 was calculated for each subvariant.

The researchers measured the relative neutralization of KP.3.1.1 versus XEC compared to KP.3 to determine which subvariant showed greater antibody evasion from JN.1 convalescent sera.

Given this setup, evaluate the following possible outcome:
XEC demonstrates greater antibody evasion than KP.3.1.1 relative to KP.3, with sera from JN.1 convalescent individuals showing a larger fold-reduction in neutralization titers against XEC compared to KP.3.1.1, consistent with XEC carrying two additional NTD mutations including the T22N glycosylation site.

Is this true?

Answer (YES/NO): NO